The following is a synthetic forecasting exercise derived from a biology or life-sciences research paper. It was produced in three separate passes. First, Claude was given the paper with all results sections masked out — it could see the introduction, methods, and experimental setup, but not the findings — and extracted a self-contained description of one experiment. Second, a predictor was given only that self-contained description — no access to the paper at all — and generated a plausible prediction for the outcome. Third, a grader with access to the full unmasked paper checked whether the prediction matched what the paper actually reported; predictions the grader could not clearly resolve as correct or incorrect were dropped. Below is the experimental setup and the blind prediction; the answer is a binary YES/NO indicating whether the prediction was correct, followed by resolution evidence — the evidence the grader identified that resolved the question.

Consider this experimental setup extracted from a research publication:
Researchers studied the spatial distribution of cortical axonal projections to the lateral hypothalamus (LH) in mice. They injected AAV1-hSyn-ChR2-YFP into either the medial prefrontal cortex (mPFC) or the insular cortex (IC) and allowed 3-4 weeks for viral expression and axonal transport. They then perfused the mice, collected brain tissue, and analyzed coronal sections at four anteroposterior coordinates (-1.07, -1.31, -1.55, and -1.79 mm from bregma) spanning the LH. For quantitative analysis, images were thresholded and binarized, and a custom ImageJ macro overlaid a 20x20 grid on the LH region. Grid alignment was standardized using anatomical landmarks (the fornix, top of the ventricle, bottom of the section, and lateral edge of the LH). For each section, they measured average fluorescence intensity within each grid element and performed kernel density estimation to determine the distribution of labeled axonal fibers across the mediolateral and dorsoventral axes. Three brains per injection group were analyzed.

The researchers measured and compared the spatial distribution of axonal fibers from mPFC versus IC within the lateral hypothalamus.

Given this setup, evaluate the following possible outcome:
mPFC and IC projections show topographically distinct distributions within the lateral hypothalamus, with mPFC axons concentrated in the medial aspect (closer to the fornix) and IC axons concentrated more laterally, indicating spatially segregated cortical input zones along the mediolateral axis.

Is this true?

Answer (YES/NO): NO